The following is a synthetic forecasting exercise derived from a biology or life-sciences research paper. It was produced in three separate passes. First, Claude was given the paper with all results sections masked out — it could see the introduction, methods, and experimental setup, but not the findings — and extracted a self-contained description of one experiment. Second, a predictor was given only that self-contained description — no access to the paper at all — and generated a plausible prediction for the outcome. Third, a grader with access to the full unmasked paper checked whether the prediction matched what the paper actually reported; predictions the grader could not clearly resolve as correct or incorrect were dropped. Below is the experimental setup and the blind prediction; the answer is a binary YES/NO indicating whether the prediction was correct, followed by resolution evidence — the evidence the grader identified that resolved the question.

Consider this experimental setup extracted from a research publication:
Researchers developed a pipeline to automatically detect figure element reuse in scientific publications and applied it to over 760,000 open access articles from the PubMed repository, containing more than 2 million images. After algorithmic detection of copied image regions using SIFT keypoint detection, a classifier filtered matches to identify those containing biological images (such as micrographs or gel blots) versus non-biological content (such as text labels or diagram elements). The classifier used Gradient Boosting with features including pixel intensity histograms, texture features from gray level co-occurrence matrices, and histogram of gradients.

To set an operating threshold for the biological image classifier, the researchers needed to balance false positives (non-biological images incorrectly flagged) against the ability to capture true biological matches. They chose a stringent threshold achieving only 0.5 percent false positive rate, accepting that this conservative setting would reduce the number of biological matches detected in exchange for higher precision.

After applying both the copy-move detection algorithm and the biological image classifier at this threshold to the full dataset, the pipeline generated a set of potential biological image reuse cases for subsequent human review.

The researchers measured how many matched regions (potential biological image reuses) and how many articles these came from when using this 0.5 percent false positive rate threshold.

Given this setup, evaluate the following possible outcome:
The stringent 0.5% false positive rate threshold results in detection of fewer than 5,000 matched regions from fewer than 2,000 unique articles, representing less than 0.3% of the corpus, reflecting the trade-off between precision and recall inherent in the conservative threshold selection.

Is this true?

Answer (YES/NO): NO